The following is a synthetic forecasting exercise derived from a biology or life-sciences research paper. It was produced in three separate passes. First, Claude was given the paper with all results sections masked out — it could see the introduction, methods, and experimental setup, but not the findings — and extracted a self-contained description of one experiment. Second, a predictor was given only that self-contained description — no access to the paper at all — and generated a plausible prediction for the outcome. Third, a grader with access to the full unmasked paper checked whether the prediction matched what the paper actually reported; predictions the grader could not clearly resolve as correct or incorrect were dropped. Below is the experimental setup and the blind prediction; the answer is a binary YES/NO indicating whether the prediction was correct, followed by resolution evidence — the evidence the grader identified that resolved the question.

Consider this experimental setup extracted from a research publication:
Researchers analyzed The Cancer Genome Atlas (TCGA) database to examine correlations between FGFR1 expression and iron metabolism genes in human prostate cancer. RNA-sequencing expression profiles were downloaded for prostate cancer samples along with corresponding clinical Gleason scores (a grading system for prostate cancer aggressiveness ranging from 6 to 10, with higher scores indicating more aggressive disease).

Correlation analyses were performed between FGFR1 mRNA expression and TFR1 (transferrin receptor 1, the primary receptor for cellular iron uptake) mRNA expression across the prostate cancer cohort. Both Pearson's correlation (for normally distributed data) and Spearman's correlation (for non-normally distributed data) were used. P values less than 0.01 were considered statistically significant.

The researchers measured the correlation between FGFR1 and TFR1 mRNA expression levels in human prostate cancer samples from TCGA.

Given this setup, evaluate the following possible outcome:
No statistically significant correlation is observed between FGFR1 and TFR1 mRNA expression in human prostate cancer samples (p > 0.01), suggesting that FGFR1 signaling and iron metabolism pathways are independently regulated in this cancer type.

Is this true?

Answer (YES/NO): NO